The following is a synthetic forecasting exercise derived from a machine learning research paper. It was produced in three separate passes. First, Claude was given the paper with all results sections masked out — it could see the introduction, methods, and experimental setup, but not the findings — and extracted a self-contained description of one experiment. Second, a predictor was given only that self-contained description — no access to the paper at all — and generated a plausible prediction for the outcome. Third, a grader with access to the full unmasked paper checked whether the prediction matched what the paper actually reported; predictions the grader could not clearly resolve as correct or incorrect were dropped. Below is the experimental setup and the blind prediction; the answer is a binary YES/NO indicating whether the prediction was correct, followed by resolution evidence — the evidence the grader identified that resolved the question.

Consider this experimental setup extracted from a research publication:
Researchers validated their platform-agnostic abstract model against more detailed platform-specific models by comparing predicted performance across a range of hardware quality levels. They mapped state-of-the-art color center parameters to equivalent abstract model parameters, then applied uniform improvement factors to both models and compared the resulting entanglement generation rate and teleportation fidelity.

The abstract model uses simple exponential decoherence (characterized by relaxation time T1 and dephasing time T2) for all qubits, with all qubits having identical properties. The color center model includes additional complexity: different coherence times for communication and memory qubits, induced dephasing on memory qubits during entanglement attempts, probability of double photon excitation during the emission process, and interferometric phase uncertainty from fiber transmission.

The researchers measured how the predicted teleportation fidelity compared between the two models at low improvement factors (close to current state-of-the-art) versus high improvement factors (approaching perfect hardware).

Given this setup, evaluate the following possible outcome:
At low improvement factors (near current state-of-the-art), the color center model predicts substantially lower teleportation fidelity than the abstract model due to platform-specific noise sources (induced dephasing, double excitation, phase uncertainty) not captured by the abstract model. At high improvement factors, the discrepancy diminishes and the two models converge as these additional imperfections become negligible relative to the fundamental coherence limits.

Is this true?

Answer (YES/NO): YES